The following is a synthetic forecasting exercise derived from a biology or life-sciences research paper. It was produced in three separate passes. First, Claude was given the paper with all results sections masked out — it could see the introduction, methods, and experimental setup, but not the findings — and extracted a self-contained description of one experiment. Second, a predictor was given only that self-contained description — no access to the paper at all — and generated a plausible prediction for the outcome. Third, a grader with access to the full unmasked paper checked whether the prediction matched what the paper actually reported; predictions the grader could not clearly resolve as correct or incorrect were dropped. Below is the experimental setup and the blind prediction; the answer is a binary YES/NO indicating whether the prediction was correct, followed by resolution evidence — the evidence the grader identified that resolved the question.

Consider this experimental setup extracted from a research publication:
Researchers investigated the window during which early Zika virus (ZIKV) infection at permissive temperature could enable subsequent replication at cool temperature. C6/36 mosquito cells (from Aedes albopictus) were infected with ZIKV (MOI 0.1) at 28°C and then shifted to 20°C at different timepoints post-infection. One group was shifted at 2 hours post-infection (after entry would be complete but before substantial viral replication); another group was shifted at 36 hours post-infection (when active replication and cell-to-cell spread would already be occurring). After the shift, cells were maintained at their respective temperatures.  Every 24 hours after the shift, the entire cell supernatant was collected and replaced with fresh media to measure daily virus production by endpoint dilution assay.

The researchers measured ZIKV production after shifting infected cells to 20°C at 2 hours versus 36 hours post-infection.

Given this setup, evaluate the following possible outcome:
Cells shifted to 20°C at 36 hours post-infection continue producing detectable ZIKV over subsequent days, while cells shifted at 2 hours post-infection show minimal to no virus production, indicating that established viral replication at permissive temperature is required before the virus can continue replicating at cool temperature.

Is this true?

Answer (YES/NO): YES